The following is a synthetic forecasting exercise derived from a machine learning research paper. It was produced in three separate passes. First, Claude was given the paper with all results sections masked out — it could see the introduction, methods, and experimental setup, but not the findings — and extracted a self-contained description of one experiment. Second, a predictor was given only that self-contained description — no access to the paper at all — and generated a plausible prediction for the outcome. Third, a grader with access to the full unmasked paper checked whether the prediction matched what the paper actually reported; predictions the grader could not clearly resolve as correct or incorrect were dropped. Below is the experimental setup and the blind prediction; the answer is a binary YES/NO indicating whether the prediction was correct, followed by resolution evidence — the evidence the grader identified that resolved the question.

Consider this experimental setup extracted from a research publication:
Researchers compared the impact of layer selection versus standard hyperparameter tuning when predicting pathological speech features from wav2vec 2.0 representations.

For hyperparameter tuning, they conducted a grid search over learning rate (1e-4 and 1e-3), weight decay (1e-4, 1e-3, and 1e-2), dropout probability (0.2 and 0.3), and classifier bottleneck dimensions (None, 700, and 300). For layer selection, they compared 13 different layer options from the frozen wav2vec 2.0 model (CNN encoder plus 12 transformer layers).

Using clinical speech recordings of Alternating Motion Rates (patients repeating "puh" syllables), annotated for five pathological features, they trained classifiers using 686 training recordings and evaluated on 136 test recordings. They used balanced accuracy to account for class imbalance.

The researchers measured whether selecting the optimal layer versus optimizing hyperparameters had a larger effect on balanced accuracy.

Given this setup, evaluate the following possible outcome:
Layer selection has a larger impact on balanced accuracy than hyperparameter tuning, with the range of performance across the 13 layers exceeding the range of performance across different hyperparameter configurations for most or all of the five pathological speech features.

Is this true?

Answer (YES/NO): YES